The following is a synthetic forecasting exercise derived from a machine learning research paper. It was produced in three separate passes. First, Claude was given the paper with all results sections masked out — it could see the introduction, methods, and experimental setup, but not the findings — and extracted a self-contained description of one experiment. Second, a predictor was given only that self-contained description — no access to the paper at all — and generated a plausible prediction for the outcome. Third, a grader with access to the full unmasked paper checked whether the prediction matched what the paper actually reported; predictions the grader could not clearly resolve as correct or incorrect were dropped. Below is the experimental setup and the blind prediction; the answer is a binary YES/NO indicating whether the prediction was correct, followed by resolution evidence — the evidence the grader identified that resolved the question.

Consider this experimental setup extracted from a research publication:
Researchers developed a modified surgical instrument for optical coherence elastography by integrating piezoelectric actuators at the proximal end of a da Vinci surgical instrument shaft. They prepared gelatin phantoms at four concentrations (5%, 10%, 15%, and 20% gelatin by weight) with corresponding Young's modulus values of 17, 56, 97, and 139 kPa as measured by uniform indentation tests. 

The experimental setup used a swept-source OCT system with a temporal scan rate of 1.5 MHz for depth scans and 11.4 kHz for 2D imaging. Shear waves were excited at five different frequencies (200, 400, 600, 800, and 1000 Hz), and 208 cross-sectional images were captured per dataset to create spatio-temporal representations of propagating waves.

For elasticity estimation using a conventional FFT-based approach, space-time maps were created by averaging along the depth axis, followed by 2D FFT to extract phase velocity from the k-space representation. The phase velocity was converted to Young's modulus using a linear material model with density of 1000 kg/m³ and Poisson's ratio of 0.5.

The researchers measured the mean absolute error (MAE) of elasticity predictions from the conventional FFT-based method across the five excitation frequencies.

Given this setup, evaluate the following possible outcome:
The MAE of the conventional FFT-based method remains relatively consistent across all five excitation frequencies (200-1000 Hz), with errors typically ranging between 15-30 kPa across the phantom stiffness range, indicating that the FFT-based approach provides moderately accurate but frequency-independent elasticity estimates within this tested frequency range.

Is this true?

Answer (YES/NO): NO